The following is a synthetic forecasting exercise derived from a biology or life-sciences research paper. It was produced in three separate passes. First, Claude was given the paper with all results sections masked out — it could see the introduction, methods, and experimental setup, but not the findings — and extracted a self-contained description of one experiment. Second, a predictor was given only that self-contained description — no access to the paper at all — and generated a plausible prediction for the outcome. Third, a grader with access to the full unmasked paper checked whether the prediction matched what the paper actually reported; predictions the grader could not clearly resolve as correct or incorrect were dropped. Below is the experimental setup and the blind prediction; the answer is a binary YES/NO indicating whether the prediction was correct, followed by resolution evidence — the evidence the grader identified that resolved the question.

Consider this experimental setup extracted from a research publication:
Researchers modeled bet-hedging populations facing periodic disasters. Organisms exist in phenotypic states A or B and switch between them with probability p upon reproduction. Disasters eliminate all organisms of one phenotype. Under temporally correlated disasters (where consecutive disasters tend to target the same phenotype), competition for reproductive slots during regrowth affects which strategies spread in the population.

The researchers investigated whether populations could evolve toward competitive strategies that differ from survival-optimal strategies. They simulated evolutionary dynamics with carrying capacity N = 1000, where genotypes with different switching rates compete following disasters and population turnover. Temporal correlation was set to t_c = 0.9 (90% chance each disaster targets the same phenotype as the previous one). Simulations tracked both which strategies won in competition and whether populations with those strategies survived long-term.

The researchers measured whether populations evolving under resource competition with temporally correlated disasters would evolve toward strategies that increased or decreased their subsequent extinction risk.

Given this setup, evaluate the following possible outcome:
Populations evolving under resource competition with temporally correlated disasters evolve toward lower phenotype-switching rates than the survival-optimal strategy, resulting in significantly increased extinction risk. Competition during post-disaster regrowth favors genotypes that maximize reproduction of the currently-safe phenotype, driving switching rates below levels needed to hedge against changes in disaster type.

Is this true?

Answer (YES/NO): YES